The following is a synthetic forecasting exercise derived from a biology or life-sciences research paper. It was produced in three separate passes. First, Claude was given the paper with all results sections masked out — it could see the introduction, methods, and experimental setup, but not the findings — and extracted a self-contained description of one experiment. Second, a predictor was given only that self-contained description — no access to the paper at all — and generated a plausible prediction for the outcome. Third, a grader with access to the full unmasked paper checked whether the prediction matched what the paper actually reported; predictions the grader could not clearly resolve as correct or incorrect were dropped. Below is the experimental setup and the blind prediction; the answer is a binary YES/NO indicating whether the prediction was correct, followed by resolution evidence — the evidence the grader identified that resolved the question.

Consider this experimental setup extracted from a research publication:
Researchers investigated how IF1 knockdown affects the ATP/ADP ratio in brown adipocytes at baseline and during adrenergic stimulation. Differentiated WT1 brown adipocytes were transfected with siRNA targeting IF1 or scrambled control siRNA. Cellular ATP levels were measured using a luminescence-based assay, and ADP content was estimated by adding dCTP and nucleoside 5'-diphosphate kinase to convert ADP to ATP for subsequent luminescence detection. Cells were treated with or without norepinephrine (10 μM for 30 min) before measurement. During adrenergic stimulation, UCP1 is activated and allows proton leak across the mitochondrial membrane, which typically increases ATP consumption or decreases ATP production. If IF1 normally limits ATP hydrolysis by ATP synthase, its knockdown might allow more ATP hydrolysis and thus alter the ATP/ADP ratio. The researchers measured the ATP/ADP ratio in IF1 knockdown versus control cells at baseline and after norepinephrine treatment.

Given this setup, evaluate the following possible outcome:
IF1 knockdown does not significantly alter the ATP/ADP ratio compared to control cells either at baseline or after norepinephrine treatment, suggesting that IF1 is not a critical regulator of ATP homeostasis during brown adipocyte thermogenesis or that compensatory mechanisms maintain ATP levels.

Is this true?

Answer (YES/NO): NO